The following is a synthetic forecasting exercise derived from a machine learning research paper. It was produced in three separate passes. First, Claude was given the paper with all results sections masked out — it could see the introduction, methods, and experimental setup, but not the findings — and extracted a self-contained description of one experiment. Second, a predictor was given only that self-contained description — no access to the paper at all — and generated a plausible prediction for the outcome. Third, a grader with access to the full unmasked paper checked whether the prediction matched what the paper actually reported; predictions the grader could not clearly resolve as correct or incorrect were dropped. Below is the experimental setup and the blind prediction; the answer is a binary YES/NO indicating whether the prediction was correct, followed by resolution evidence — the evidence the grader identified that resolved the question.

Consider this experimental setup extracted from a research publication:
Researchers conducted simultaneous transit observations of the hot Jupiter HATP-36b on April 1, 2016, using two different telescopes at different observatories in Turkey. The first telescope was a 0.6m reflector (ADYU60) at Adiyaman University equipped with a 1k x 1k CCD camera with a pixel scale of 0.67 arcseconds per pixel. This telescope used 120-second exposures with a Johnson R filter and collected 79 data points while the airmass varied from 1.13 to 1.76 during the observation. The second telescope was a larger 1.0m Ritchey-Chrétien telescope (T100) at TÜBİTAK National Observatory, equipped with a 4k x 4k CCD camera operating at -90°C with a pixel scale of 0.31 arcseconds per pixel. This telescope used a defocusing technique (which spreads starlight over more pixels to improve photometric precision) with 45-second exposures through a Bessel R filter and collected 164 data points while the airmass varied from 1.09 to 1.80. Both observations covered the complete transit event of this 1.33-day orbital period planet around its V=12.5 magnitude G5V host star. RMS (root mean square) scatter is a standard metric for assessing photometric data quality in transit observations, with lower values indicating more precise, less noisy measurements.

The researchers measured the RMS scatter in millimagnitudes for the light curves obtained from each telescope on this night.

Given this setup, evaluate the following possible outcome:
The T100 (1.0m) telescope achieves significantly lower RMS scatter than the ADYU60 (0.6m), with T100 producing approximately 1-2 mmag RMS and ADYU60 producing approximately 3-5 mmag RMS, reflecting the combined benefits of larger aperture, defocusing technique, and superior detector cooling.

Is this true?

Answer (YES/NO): NO